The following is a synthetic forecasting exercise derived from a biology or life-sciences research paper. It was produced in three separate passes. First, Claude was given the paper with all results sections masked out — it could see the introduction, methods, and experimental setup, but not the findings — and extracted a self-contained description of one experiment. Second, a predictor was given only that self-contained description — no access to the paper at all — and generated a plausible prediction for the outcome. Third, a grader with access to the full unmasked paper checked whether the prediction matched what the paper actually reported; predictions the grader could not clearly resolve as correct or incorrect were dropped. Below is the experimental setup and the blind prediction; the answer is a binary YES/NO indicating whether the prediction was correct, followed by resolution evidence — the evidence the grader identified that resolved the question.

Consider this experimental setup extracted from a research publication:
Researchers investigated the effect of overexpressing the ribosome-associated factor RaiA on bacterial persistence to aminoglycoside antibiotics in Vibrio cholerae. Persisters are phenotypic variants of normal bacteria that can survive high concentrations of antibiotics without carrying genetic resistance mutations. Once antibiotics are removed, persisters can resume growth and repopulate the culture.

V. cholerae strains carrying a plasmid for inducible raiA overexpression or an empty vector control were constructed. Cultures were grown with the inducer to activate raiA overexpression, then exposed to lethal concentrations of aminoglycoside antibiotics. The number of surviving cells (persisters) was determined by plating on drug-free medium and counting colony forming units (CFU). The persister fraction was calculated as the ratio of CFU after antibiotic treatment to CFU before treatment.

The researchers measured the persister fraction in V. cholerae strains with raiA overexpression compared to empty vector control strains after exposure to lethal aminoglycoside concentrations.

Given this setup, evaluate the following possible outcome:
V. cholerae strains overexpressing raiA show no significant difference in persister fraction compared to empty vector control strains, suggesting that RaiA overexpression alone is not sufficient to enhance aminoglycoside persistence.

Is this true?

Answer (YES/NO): NO